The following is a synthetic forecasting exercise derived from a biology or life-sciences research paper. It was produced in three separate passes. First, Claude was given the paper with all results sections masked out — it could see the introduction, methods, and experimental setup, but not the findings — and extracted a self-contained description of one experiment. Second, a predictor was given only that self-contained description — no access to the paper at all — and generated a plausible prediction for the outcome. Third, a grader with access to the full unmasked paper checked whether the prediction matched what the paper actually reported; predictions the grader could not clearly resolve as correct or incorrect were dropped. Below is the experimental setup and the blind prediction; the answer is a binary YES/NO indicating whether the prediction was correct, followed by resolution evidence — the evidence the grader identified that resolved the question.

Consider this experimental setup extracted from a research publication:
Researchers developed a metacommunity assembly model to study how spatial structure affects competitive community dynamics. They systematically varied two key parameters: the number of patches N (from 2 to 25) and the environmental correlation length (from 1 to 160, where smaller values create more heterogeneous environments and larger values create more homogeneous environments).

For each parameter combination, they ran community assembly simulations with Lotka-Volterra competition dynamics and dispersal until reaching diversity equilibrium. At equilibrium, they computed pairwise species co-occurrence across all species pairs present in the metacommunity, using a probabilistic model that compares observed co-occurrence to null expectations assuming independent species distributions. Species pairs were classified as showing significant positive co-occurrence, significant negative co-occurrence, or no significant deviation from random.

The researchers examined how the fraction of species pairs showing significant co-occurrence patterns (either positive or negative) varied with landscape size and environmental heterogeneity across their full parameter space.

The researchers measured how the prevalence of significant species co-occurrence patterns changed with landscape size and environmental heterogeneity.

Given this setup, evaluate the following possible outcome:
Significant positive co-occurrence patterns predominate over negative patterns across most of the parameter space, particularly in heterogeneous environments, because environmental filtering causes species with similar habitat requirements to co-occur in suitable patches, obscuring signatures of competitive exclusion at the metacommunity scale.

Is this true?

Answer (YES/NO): NO